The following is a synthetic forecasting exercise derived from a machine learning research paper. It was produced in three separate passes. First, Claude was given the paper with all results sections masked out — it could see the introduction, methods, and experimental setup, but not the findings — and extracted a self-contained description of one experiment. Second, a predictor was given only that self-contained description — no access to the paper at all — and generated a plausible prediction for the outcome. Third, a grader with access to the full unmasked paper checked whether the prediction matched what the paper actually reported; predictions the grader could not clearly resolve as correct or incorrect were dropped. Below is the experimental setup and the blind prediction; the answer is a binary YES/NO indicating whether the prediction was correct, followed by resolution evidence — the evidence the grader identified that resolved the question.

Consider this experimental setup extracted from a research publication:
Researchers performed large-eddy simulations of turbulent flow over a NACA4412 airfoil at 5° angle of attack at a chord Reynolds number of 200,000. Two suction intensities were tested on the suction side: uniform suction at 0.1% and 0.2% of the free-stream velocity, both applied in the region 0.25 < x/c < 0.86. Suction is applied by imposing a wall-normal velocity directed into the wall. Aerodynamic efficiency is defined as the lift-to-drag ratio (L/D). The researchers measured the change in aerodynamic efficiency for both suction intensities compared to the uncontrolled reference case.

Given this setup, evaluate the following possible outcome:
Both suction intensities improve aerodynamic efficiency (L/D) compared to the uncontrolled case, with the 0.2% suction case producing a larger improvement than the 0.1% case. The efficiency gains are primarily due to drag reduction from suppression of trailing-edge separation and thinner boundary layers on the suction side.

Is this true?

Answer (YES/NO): NO